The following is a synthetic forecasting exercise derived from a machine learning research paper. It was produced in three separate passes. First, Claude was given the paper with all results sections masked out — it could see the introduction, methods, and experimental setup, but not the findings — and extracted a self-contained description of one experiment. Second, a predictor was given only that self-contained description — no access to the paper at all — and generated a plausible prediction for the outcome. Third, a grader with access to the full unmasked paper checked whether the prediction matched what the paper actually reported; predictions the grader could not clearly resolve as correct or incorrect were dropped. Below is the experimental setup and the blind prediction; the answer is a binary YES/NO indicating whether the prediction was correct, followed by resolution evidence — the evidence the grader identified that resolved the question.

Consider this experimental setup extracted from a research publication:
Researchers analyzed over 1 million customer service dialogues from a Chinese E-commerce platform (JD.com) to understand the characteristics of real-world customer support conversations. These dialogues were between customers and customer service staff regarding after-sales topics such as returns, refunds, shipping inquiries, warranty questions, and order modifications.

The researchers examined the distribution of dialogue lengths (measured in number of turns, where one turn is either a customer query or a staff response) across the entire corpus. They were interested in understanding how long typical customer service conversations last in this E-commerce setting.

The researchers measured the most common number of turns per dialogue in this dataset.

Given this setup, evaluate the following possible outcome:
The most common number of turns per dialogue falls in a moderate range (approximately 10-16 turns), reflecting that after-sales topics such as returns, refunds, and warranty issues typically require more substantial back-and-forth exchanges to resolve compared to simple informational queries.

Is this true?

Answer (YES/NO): YES